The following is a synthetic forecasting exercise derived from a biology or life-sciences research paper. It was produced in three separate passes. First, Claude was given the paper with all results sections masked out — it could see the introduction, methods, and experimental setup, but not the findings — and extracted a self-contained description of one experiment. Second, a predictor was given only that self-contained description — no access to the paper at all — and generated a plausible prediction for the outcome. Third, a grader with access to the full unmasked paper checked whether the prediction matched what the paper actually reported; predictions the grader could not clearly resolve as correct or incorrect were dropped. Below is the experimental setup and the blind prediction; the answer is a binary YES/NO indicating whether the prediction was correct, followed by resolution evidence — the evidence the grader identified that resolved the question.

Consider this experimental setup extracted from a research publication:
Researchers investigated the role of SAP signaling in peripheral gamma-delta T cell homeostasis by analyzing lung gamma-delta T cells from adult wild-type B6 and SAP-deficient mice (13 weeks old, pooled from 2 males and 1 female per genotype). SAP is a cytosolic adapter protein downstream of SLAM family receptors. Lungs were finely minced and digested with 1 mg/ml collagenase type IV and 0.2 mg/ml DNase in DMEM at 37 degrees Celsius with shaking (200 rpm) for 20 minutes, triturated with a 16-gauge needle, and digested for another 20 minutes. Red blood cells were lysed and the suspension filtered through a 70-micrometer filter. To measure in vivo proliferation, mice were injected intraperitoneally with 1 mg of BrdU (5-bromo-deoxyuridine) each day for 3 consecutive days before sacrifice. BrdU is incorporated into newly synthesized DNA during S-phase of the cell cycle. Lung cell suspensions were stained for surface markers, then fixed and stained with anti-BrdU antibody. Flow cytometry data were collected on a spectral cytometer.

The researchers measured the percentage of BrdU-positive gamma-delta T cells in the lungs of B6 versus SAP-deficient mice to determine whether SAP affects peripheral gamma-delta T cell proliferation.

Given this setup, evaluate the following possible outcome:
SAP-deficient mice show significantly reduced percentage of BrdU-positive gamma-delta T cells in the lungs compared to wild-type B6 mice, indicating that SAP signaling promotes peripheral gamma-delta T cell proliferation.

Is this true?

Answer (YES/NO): NO